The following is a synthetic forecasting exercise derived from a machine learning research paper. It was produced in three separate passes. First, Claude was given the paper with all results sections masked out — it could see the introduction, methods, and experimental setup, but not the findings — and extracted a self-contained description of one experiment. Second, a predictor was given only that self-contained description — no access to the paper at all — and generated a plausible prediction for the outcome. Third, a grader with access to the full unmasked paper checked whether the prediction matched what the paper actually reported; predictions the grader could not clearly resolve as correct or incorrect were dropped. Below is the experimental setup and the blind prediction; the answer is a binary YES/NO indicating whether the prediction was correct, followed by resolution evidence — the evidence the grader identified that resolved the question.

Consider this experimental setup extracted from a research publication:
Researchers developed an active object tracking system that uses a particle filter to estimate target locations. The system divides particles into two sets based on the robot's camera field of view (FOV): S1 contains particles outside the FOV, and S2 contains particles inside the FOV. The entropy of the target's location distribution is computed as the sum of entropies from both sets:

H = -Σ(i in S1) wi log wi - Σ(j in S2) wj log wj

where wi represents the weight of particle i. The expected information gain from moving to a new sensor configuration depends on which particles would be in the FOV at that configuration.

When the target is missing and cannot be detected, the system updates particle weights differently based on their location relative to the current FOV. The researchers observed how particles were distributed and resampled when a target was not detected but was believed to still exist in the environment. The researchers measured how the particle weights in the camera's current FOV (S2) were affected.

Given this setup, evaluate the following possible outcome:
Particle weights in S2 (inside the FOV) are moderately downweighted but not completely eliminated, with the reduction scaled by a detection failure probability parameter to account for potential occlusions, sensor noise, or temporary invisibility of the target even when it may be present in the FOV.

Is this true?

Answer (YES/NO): NO